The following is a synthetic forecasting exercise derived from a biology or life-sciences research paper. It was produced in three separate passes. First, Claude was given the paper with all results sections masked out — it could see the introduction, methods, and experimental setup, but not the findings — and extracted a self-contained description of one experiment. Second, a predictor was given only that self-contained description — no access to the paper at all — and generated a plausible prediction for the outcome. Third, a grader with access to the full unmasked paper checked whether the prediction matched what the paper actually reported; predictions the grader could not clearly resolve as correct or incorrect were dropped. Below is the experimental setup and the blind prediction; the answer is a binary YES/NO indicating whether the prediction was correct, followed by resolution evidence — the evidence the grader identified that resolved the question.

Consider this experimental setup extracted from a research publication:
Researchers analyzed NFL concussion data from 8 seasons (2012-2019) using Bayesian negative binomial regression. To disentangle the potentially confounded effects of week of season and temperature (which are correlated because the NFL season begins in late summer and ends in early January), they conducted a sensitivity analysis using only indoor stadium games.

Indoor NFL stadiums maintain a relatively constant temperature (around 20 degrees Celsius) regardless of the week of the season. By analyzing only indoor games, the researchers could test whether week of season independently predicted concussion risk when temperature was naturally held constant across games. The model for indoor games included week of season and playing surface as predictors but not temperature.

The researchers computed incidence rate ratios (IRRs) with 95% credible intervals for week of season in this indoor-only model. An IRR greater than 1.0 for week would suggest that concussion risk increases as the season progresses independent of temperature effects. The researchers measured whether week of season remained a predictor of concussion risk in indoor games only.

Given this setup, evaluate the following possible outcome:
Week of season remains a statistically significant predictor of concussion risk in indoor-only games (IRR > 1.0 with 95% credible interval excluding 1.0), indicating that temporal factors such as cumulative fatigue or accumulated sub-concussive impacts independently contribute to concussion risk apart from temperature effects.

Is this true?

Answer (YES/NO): NO